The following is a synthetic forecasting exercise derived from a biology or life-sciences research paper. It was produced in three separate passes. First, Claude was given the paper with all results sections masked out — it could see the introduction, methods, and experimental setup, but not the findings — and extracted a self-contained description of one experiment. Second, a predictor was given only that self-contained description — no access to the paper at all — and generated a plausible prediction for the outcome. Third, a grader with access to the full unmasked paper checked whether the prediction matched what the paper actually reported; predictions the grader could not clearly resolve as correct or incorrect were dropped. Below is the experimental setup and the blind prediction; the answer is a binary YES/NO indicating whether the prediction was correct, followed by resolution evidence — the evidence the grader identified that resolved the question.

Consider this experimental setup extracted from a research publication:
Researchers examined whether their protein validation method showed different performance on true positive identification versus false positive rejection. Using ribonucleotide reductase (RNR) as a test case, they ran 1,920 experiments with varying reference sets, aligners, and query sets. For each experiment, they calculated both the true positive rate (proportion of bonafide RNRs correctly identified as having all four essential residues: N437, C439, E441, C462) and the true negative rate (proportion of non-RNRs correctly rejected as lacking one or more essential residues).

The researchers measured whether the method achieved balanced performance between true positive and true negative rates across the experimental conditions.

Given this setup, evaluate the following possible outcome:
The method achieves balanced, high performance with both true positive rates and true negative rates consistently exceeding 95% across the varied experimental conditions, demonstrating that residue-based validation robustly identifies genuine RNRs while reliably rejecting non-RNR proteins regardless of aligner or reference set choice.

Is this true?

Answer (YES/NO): NO